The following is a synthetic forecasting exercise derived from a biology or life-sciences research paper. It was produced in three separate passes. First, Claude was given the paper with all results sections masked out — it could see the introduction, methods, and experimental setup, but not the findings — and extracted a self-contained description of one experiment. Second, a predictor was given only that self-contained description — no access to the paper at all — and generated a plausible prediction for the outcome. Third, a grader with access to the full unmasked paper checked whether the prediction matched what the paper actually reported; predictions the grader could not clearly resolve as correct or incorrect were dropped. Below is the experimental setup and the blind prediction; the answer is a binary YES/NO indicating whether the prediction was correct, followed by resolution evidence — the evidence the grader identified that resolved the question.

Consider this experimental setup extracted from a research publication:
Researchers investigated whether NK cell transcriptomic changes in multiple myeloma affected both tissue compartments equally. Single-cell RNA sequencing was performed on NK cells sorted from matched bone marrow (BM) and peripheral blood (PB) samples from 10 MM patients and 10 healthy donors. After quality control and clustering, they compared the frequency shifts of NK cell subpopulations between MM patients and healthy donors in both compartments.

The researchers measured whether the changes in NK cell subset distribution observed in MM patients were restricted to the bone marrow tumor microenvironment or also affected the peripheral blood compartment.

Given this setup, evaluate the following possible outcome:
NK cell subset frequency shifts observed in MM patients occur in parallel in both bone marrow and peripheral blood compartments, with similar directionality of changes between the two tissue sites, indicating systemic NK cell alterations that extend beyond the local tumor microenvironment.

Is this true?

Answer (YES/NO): YES